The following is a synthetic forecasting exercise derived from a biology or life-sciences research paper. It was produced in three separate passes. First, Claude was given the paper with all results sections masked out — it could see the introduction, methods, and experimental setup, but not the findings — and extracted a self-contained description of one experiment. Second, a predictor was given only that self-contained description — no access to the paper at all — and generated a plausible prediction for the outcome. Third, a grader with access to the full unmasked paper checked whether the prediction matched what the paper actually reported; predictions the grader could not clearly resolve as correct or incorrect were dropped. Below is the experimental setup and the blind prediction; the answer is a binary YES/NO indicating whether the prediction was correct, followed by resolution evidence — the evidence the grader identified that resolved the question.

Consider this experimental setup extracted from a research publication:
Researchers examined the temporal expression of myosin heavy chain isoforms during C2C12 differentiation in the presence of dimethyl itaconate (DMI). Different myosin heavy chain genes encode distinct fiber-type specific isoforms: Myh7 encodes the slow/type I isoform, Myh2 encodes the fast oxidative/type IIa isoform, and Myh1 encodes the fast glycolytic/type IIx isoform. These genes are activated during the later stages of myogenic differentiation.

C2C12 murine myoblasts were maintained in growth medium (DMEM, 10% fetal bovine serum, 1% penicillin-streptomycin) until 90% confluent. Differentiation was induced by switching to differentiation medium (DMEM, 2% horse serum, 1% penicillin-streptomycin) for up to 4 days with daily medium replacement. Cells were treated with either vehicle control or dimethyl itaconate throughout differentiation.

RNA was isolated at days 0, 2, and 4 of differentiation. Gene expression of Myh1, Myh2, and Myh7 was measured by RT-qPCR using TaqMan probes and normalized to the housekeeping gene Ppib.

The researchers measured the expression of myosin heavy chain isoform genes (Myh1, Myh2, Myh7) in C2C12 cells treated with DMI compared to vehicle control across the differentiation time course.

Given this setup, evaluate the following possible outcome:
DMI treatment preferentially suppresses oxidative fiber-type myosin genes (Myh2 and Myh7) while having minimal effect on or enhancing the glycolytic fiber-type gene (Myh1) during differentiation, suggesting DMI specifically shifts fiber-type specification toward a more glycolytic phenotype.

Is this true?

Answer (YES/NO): NO